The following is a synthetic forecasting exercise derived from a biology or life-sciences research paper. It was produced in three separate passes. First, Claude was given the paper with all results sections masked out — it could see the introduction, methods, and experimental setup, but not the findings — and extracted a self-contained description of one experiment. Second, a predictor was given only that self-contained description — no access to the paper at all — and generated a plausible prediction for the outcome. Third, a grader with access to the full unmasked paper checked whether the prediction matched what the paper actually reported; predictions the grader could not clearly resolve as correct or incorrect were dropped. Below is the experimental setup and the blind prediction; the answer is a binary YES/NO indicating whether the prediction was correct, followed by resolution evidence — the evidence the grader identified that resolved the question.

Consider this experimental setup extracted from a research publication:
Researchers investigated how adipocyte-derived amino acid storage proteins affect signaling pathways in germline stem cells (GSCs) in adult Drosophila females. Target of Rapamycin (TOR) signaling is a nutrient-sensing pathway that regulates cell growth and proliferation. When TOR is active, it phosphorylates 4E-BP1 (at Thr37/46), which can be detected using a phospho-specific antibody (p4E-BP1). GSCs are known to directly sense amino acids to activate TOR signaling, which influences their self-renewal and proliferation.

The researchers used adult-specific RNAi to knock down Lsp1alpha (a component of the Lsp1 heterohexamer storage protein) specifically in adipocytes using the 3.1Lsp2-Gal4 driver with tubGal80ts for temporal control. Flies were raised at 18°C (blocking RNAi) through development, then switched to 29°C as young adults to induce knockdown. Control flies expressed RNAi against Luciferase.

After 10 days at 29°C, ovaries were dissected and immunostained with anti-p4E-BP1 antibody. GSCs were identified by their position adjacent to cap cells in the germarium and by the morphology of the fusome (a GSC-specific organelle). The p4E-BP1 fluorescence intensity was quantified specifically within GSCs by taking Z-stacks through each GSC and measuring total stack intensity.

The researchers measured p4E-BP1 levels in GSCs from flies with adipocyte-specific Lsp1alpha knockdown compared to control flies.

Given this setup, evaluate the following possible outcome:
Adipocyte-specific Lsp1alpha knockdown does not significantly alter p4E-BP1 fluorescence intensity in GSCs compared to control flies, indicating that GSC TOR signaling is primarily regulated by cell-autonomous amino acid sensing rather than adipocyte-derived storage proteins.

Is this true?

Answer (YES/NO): NO